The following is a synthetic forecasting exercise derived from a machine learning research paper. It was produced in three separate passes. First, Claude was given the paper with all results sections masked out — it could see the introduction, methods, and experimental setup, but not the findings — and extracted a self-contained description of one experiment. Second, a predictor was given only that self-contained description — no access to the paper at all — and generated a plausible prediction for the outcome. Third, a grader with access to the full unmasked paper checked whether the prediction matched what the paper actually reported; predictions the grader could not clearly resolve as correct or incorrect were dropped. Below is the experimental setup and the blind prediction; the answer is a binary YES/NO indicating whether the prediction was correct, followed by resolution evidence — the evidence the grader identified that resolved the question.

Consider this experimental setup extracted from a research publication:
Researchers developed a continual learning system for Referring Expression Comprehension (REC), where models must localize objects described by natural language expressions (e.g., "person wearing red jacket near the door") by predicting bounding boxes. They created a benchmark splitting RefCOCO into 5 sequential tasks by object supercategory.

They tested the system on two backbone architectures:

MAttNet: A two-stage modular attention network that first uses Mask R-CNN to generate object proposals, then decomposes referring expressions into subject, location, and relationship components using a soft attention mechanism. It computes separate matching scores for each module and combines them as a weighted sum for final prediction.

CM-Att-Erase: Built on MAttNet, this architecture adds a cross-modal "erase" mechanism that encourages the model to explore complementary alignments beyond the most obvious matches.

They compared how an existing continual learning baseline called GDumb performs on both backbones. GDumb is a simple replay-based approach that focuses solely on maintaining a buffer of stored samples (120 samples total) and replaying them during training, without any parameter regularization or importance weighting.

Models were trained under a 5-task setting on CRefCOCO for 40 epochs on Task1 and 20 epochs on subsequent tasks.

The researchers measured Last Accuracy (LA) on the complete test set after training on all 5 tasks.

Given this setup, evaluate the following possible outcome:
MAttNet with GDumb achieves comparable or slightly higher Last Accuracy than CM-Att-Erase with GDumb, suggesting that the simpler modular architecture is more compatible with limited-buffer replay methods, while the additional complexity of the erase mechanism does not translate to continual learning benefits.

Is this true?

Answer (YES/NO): NO